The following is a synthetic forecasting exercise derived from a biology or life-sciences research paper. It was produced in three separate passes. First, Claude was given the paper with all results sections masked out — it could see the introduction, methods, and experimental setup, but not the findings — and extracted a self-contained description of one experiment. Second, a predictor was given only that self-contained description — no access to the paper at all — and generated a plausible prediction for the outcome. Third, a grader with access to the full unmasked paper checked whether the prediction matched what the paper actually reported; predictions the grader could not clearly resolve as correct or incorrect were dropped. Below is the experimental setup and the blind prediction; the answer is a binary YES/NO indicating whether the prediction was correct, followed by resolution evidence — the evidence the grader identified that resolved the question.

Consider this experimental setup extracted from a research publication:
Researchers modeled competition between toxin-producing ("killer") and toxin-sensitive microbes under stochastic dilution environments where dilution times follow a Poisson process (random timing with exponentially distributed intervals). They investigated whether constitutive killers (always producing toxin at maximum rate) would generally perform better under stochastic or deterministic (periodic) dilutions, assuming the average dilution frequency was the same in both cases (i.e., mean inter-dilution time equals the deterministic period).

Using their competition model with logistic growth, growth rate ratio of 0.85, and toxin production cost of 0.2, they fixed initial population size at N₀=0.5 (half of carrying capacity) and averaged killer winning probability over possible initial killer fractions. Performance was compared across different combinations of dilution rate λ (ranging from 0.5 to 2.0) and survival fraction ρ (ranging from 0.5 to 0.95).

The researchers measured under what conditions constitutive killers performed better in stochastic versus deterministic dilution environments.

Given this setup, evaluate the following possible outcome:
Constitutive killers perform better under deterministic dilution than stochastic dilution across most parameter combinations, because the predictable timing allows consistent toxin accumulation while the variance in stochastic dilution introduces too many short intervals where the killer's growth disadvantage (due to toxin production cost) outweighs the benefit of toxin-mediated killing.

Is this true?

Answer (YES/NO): NO